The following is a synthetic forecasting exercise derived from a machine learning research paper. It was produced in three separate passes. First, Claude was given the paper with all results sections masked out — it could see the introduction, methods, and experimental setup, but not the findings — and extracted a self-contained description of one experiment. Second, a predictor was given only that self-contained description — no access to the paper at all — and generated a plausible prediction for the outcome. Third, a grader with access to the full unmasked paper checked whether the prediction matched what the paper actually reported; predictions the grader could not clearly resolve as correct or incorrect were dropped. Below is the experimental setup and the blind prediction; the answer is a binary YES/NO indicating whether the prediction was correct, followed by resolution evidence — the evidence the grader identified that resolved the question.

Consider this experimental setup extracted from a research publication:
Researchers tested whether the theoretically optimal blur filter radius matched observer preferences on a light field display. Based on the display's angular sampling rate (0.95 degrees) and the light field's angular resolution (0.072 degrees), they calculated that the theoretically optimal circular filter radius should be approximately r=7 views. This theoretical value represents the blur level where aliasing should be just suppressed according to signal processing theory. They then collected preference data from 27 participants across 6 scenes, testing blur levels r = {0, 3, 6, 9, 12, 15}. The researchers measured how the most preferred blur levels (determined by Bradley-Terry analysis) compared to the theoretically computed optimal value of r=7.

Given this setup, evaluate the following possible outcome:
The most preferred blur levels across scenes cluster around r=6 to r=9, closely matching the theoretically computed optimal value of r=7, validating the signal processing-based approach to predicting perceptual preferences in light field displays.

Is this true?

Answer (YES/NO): NO